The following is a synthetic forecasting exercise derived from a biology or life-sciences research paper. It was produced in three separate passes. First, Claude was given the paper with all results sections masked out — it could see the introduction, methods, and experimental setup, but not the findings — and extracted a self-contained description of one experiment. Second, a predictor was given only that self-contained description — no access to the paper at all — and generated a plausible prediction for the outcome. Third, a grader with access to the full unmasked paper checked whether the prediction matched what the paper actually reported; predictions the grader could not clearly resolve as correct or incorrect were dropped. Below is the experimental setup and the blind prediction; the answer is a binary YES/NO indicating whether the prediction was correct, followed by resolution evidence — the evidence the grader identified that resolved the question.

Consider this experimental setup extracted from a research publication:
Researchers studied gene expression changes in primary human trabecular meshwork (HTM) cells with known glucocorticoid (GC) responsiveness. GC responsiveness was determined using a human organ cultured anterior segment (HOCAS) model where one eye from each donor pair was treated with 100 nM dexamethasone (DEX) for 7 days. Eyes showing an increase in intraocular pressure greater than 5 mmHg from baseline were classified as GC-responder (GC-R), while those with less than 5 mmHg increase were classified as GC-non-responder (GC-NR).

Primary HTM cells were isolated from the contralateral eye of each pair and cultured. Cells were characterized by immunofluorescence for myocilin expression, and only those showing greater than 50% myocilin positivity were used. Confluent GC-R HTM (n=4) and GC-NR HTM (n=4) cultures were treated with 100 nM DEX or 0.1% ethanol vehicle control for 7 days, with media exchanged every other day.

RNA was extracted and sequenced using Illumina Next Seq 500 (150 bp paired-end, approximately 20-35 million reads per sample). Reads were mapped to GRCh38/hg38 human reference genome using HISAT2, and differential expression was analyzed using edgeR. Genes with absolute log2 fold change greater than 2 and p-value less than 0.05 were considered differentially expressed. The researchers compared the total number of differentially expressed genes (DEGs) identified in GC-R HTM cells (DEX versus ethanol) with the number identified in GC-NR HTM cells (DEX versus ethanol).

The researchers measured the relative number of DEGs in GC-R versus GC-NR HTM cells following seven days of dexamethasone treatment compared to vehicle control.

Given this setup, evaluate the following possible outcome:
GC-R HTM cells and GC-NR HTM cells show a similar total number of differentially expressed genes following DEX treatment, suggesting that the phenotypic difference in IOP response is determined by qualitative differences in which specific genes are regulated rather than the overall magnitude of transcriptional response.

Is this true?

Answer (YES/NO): NO